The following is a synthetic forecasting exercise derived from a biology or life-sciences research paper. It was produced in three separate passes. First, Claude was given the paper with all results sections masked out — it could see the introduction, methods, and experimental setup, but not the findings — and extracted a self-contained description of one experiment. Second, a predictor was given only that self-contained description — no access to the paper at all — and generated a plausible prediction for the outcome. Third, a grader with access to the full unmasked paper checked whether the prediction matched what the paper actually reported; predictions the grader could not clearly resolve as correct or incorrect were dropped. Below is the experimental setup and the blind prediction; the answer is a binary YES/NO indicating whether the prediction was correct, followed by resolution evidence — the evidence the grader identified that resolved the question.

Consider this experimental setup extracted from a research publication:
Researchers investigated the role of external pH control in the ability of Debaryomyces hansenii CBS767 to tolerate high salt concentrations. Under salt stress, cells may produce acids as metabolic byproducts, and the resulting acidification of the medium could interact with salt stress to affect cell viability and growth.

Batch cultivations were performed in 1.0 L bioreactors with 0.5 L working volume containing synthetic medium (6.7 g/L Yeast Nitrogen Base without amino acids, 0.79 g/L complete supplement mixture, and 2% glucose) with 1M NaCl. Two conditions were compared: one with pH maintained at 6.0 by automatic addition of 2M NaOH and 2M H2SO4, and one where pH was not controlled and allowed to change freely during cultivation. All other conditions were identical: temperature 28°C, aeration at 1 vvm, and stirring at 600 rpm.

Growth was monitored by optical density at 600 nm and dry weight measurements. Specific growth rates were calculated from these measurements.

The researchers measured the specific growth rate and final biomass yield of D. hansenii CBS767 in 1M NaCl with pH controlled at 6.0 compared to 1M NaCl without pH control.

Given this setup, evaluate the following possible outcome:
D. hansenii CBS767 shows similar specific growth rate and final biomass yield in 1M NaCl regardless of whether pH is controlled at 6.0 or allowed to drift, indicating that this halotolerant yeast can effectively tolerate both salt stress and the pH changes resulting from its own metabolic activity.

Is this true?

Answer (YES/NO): NO